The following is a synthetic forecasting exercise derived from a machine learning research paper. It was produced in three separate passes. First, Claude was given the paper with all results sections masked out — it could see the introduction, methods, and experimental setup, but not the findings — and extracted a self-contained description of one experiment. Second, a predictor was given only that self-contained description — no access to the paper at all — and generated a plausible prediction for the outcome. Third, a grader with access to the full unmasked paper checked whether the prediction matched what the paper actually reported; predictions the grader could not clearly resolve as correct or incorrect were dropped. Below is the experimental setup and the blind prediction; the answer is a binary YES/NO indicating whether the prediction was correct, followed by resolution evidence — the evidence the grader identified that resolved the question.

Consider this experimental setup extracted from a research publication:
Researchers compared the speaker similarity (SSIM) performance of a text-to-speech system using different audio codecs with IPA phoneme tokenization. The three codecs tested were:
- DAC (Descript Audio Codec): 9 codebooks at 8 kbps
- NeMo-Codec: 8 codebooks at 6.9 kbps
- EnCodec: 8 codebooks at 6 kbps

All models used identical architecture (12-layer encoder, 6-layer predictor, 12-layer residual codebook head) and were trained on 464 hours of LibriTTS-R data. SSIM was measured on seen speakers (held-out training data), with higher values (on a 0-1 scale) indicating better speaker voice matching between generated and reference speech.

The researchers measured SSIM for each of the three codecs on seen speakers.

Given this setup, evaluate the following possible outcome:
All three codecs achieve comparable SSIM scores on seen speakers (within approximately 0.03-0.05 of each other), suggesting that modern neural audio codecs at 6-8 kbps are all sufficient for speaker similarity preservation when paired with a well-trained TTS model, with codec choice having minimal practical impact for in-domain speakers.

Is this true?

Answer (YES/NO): YES